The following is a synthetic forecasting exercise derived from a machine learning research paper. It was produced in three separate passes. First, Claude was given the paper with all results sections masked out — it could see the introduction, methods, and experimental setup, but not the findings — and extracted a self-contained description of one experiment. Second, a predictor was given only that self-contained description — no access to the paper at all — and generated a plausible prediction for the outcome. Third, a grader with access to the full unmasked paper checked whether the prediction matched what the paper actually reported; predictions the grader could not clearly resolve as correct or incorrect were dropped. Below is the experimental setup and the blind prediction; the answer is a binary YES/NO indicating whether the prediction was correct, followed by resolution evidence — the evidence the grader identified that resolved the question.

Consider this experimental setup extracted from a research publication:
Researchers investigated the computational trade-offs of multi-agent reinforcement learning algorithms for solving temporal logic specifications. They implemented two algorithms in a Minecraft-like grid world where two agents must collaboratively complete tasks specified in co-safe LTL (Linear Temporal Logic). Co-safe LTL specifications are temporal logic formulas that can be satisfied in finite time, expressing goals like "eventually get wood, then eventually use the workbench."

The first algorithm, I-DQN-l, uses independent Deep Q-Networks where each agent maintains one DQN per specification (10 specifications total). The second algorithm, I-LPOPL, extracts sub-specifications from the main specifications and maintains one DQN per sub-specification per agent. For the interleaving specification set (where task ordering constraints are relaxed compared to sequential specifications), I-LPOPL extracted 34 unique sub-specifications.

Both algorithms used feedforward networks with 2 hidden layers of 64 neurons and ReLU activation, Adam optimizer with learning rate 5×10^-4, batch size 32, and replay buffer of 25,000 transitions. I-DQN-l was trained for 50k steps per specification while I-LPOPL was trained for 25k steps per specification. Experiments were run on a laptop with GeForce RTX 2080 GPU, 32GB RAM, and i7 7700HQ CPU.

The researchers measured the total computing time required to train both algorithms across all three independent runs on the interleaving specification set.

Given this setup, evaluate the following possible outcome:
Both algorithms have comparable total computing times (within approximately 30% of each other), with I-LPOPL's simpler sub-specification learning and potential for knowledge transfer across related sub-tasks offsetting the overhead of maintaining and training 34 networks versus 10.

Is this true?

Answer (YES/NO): NO